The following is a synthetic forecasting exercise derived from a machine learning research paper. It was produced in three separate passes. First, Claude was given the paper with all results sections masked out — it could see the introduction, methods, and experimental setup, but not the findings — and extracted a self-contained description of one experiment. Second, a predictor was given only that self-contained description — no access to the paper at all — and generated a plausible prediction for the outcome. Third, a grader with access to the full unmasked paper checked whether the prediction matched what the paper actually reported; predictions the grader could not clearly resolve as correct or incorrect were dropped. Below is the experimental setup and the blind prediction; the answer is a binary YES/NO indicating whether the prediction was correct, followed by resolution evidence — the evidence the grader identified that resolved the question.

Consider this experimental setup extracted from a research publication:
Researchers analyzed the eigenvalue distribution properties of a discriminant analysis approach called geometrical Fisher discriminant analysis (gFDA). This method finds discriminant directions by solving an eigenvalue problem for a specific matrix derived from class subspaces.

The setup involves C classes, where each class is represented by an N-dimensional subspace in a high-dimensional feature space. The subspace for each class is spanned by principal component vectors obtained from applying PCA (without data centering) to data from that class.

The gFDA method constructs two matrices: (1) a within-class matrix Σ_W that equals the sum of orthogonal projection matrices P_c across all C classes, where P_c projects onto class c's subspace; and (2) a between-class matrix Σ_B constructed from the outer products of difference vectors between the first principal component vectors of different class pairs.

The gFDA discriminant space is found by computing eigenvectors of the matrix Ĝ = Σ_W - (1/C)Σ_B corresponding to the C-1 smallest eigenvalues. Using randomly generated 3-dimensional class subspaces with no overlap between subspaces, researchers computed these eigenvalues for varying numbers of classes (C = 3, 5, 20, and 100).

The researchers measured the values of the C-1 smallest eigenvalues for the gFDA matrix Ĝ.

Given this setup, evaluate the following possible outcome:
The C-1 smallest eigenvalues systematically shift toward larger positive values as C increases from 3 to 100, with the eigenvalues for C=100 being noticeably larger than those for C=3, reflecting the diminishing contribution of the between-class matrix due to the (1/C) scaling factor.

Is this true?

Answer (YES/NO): NO